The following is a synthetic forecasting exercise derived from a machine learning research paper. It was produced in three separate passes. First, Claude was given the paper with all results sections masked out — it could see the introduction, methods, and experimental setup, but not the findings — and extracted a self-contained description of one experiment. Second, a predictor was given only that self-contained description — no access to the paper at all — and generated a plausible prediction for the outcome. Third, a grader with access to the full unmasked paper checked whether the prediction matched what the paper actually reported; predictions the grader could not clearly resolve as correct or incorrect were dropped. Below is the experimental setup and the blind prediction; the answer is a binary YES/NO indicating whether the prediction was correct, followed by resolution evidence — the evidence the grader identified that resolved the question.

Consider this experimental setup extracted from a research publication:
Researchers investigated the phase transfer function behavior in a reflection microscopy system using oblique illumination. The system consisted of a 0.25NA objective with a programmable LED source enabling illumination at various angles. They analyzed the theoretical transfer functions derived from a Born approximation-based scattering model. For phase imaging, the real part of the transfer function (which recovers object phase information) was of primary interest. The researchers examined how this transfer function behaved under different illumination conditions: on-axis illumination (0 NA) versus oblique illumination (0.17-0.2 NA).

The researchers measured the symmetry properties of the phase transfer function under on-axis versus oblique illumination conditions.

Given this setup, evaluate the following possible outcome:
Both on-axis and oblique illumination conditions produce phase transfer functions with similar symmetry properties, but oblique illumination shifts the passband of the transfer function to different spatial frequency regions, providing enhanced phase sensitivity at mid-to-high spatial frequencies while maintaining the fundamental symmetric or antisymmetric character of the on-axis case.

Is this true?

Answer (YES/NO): NO